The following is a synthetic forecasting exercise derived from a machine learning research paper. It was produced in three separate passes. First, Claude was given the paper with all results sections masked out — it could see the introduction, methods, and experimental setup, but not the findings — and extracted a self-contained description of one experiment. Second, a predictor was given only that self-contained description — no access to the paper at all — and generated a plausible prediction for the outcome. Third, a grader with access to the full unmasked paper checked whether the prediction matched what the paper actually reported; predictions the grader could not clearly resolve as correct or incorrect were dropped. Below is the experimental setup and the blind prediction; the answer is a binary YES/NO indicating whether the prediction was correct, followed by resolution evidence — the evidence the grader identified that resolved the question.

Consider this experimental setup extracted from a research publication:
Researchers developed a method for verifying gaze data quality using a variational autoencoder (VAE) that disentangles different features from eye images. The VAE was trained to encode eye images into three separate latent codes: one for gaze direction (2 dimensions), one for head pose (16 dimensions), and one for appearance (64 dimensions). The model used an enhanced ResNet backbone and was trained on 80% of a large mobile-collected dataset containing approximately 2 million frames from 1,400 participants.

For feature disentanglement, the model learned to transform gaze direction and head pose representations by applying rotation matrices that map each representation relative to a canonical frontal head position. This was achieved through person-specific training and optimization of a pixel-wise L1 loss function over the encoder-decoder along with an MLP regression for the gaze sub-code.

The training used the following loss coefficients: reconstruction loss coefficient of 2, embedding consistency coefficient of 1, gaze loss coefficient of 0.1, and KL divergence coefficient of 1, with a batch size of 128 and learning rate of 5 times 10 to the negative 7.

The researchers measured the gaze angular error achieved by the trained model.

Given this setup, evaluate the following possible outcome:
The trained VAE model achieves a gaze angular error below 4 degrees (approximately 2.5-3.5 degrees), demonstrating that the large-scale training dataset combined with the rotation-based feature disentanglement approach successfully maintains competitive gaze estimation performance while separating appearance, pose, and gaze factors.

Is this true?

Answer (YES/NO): NO